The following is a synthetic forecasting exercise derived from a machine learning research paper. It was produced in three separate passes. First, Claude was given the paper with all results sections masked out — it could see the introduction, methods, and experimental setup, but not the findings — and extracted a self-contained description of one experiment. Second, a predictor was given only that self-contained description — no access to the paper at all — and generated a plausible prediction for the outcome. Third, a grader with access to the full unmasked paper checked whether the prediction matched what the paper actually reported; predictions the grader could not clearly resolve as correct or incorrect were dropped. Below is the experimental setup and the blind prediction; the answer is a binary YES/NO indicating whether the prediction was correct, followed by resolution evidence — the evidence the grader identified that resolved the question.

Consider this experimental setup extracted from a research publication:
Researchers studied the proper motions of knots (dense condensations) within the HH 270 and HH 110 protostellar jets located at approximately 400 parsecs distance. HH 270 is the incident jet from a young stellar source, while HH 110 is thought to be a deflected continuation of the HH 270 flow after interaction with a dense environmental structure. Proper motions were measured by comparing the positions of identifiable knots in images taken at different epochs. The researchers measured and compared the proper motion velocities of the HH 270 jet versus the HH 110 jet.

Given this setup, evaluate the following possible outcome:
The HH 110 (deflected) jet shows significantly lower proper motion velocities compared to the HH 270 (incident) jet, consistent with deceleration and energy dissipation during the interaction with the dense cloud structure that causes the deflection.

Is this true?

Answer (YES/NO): YES